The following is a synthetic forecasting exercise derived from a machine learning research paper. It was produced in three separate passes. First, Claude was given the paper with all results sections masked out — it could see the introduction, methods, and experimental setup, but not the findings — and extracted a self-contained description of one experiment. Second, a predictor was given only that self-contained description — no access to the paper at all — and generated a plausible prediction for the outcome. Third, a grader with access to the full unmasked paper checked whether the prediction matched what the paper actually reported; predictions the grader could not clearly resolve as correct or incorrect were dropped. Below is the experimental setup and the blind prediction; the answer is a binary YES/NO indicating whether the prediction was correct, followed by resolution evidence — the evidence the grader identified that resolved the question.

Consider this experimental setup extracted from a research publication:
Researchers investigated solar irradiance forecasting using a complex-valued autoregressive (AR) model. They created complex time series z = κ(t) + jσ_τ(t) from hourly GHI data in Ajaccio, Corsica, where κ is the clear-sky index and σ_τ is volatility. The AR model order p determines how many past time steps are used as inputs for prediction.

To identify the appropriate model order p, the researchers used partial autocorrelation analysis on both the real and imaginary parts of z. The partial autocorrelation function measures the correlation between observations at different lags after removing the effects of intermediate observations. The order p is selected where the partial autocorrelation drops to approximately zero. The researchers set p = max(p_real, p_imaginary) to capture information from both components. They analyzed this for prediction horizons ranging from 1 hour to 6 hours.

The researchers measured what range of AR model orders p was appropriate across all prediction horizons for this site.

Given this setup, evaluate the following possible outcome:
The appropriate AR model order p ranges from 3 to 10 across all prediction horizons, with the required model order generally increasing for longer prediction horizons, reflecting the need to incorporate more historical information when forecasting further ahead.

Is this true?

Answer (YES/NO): NO